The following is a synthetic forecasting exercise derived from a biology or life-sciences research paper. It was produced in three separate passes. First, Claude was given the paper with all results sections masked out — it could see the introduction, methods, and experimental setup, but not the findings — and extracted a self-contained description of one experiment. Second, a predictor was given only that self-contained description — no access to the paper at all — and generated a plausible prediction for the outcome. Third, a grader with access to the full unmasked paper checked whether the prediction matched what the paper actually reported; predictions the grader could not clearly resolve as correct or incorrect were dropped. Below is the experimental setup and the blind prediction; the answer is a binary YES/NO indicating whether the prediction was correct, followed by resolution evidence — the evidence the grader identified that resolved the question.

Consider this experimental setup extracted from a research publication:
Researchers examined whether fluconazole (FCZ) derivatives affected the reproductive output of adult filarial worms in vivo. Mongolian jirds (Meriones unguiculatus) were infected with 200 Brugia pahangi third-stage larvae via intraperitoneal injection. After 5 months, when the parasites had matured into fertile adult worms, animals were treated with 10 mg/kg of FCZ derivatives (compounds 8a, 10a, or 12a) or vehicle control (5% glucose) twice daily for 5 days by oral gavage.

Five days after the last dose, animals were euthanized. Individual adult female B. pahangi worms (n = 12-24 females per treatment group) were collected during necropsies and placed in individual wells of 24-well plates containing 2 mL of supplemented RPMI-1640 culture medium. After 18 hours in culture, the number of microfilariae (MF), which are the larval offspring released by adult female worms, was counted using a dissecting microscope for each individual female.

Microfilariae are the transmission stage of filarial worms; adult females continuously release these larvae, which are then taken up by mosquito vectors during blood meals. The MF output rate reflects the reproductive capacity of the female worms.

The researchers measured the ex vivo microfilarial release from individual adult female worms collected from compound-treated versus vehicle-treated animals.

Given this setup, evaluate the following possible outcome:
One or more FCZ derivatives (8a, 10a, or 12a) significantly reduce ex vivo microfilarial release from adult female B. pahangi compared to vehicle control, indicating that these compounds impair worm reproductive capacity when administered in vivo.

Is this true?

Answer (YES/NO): YES